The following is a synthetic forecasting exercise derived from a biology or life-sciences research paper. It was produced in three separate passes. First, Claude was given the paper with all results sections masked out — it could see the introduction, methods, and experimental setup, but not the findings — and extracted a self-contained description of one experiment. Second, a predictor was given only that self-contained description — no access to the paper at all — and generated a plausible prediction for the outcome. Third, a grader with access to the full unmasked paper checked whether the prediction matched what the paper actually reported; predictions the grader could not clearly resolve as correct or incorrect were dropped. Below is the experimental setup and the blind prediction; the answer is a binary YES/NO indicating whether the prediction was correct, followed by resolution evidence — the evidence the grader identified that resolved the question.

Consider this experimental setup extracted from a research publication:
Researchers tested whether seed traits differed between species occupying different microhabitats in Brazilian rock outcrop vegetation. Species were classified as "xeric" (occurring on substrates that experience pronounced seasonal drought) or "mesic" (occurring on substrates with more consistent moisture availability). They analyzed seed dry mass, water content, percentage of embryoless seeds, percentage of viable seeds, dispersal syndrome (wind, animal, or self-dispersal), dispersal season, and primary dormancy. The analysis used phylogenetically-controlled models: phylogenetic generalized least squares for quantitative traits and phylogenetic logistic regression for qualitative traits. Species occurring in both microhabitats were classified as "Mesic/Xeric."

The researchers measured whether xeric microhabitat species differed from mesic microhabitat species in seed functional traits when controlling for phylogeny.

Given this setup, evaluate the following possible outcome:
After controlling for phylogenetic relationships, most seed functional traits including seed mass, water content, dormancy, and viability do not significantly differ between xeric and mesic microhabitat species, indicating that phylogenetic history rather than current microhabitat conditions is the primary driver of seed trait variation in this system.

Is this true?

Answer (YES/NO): NO